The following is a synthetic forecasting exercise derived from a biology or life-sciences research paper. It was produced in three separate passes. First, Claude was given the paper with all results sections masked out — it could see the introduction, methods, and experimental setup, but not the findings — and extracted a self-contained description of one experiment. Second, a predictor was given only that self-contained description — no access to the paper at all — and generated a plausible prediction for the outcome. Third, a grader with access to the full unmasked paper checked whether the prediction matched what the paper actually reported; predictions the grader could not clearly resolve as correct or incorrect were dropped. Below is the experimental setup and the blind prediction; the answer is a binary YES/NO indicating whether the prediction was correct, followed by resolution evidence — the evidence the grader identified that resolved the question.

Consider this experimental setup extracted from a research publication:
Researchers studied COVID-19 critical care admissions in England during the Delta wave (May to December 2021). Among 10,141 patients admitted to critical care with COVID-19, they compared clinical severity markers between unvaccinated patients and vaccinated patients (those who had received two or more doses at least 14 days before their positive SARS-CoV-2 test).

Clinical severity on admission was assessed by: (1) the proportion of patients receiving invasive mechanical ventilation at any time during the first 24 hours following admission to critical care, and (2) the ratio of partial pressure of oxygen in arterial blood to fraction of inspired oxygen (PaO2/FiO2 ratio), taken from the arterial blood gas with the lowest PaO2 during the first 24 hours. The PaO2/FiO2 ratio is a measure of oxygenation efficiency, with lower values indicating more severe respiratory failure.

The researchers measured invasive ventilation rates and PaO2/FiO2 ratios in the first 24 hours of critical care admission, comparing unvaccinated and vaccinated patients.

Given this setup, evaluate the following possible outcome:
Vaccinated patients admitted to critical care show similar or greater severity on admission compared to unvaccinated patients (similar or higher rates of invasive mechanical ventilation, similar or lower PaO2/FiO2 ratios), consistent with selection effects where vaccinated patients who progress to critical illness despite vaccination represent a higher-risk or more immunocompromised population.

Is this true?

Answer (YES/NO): YES